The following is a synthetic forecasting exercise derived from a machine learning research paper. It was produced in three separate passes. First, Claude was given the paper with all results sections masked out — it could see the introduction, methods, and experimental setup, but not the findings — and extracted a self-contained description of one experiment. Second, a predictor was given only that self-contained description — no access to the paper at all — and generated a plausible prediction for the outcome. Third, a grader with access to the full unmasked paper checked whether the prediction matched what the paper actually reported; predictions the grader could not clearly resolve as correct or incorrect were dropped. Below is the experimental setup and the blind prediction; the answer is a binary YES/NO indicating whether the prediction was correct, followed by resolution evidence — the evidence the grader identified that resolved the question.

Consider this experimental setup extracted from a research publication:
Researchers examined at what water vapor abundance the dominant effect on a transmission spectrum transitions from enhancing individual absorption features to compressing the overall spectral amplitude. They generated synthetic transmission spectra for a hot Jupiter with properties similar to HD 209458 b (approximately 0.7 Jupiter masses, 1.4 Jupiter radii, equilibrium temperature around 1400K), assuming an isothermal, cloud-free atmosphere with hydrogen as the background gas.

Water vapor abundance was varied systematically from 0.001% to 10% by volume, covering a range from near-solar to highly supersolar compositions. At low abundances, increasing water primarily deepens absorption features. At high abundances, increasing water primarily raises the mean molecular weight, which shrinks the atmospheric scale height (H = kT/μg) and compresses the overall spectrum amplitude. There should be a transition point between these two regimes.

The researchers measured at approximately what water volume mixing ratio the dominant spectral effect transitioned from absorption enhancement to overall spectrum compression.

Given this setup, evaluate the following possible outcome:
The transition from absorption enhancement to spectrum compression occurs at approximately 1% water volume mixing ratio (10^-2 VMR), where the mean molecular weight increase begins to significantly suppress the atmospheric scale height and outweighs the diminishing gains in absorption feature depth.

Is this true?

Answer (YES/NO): YES